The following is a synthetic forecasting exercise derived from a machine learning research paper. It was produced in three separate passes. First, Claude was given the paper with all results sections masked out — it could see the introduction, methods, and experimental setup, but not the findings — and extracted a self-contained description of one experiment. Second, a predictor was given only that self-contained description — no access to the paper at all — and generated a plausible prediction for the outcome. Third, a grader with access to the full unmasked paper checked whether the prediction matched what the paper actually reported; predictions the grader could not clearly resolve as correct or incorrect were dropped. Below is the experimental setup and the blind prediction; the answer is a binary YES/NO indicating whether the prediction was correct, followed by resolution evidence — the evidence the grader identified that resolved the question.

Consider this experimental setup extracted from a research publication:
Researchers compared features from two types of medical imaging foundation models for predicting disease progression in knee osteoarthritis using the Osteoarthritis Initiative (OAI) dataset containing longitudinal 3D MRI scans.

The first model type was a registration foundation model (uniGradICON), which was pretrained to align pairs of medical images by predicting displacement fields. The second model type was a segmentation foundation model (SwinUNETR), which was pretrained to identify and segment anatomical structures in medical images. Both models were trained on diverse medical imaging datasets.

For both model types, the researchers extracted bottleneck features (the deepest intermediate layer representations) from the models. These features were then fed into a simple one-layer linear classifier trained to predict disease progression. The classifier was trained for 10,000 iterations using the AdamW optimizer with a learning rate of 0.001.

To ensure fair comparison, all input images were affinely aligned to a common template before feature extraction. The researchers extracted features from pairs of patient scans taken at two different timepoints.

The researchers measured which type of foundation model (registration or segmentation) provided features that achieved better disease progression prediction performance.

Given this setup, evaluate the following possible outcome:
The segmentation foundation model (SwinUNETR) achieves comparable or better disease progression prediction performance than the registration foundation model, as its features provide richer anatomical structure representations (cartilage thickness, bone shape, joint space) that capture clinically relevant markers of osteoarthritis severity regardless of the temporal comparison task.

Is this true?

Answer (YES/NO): NO